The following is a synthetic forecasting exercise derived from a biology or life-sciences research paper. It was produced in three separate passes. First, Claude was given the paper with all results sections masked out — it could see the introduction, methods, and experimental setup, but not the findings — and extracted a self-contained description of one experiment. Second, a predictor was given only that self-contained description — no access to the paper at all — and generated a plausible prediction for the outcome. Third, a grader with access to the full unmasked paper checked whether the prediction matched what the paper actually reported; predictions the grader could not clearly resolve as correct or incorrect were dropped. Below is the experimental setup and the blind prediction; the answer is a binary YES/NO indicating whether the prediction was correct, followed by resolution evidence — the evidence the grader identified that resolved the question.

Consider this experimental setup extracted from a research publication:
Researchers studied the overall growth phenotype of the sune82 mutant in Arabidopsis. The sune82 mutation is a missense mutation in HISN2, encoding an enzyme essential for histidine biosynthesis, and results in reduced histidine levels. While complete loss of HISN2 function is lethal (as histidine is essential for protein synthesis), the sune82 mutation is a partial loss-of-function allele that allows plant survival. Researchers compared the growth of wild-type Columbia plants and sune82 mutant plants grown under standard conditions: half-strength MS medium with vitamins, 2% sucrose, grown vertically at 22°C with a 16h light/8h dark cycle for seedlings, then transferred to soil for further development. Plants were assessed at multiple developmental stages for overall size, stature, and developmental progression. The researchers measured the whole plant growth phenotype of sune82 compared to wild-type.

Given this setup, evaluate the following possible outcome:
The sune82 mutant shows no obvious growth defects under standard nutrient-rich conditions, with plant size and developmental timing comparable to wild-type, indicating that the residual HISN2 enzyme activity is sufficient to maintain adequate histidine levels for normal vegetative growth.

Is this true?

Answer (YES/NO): NO